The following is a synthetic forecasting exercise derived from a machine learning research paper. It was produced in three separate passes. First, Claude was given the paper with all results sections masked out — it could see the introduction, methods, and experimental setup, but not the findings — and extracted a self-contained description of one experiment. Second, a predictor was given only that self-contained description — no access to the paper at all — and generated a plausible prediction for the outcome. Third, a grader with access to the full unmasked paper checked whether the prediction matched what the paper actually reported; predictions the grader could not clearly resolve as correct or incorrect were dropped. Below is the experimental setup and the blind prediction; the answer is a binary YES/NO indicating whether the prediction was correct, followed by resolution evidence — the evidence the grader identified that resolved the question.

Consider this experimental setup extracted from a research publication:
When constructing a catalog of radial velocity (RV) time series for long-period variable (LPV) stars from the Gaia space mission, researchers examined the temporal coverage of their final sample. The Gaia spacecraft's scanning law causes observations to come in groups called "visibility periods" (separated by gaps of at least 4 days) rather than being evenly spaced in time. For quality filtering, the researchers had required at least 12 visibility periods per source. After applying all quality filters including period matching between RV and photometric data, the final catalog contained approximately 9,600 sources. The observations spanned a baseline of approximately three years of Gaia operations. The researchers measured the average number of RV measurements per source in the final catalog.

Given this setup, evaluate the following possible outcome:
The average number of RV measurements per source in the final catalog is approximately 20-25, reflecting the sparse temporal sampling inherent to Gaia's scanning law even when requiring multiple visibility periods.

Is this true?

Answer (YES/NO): YES